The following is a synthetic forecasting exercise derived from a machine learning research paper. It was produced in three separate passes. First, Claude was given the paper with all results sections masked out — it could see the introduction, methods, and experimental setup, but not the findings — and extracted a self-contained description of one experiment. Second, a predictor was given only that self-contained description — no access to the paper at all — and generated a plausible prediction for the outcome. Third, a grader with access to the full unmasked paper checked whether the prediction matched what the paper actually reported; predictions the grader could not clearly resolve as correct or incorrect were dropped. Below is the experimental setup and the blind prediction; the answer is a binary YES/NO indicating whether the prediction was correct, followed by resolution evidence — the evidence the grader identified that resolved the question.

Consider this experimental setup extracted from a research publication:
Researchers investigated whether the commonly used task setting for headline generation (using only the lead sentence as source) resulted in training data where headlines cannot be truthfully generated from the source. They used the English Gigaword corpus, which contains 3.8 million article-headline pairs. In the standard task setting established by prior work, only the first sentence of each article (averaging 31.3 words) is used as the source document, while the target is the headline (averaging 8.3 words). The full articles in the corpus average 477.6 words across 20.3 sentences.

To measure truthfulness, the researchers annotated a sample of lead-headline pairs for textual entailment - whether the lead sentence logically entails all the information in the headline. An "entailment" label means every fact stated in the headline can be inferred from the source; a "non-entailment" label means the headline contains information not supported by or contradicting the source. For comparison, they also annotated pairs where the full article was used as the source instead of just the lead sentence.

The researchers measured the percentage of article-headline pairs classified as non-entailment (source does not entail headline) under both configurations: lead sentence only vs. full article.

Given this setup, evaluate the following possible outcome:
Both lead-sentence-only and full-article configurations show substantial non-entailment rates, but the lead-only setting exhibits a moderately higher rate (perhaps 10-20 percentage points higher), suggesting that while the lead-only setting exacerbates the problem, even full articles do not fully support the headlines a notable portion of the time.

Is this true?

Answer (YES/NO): NO